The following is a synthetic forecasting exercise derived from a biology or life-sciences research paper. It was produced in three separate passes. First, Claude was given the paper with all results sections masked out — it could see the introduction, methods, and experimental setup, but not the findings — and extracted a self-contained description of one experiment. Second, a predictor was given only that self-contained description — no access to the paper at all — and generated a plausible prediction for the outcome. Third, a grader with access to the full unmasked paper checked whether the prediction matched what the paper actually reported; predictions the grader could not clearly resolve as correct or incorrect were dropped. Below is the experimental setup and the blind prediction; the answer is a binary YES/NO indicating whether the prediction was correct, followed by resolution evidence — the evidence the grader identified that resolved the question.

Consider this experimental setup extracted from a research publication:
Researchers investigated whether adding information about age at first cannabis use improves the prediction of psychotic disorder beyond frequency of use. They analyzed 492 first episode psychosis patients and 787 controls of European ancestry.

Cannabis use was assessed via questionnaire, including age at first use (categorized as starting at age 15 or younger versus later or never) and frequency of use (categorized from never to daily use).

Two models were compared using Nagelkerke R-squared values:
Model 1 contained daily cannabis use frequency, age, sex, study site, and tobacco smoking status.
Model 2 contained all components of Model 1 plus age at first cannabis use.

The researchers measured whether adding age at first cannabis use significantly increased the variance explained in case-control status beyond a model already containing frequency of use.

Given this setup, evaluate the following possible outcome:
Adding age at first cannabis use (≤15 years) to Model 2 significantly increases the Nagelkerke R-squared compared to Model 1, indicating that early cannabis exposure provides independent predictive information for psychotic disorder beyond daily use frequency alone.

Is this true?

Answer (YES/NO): NO